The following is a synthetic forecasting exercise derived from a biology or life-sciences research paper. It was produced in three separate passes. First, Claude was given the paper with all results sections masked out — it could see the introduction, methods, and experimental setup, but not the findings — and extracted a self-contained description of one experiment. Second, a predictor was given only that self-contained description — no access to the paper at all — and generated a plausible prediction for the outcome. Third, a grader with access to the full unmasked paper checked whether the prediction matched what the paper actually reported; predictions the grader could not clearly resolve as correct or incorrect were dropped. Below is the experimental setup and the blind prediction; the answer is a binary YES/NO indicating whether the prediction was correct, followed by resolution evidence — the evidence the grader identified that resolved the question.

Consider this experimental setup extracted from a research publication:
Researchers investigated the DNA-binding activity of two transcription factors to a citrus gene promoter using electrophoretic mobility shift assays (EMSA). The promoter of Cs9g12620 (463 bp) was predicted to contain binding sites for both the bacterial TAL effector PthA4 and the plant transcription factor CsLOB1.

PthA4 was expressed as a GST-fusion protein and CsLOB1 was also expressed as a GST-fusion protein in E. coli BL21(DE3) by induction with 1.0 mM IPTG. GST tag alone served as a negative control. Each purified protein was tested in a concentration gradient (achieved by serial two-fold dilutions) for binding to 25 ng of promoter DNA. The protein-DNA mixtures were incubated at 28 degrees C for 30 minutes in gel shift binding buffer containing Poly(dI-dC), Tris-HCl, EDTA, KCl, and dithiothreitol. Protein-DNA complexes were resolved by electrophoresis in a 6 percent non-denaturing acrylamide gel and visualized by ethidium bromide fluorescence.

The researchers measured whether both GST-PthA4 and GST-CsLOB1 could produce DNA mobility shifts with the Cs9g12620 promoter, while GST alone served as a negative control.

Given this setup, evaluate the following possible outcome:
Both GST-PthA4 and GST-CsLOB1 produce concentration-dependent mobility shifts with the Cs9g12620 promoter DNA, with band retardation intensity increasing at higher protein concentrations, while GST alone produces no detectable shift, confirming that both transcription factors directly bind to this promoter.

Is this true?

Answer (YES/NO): YES